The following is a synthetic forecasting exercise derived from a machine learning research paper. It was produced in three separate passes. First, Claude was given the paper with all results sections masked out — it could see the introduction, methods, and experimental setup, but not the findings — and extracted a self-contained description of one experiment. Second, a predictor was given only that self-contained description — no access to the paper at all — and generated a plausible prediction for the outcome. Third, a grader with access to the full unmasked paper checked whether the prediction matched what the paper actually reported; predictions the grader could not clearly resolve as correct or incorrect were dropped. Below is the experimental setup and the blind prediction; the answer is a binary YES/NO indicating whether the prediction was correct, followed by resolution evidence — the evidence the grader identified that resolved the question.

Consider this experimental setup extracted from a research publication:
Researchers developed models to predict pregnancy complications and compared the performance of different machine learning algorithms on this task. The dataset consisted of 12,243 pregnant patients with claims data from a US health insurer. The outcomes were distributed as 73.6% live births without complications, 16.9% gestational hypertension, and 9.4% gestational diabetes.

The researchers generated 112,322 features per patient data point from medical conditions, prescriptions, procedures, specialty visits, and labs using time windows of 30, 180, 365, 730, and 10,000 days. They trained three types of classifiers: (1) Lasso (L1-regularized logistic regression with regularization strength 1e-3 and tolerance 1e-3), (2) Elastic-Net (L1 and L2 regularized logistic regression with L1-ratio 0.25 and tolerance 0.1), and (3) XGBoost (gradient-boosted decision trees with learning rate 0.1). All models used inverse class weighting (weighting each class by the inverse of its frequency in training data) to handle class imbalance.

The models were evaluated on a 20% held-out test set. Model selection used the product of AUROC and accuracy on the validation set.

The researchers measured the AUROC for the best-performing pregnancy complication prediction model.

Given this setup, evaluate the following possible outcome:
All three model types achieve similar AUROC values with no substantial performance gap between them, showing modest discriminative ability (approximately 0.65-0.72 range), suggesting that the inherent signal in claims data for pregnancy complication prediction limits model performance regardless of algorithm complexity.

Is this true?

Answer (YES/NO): NO